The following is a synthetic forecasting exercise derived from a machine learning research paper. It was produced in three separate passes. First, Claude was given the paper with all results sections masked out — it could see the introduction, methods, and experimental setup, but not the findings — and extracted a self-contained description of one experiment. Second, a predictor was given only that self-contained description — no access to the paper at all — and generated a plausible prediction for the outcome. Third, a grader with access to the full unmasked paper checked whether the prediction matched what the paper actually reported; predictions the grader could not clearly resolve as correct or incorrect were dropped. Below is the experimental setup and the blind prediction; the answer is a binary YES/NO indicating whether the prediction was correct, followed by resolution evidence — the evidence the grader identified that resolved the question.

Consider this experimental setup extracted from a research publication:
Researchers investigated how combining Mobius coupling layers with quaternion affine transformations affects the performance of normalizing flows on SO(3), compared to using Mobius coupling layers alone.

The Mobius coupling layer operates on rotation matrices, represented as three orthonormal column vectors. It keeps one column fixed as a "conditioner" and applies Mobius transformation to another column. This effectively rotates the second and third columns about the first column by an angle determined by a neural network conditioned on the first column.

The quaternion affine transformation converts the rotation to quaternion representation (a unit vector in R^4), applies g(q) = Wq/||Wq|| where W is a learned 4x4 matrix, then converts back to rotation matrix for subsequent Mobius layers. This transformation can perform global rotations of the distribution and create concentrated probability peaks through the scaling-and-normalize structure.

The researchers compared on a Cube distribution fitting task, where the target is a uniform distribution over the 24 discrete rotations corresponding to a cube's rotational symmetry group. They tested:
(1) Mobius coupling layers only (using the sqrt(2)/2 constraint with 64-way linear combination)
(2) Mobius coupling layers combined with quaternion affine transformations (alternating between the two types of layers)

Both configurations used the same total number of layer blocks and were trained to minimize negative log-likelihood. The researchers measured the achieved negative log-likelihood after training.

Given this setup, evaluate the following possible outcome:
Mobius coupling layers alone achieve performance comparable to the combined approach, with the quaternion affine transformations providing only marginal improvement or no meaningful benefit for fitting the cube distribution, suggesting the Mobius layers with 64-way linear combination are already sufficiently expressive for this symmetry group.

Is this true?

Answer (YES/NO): NO